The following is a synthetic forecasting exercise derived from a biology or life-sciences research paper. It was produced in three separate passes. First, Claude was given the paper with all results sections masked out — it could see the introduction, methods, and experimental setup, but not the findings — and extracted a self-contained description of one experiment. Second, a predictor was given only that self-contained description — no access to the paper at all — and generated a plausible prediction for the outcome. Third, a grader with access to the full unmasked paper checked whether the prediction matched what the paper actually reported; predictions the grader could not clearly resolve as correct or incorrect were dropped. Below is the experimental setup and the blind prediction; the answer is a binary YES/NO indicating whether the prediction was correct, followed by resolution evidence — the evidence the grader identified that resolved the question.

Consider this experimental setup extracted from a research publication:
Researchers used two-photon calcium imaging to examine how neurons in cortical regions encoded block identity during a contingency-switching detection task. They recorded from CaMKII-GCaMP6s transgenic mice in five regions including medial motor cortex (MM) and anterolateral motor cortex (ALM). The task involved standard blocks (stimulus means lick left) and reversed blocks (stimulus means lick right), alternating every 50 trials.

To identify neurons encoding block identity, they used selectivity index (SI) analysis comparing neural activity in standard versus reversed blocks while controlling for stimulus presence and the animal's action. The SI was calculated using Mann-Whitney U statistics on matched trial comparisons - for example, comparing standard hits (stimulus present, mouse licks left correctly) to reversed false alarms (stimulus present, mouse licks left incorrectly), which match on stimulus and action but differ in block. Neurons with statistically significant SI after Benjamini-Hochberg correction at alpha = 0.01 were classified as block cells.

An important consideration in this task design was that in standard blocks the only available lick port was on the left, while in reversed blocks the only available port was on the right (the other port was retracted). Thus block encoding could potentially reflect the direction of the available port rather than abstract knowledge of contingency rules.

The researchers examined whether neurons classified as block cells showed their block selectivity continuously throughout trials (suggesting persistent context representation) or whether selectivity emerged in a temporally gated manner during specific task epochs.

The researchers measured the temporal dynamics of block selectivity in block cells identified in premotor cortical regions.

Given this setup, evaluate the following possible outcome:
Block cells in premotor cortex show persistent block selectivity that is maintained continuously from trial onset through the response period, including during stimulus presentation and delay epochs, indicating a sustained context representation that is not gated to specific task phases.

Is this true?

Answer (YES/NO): NO